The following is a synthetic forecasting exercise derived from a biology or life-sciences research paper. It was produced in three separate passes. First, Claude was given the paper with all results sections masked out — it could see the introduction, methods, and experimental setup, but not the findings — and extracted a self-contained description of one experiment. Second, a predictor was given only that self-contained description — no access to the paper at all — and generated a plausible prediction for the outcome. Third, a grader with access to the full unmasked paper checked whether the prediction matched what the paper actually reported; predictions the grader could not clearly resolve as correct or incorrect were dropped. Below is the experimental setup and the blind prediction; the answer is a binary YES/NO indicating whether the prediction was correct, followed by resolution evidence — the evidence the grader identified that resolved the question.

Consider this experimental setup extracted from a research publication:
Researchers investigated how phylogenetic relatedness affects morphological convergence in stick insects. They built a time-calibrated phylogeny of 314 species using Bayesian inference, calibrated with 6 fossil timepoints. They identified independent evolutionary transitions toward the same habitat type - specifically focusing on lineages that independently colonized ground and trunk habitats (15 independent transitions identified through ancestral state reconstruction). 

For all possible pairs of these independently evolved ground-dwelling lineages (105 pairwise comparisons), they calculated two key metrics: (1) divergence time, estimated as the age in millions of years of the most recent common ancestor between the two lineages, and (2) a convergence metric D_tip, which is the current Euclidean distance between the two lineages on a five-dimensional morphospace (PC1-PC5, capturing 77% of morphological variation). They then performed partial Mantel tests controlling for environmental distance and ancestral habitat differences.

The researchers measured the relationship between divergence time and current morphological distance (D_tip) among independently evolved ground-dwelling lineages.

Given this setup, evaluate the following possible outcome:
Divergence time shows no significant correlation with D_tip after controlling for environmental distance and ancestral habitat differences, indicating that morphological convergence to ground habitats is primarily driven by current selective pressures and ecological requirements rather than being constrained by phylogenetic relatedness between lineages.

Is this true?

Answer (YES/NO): NO